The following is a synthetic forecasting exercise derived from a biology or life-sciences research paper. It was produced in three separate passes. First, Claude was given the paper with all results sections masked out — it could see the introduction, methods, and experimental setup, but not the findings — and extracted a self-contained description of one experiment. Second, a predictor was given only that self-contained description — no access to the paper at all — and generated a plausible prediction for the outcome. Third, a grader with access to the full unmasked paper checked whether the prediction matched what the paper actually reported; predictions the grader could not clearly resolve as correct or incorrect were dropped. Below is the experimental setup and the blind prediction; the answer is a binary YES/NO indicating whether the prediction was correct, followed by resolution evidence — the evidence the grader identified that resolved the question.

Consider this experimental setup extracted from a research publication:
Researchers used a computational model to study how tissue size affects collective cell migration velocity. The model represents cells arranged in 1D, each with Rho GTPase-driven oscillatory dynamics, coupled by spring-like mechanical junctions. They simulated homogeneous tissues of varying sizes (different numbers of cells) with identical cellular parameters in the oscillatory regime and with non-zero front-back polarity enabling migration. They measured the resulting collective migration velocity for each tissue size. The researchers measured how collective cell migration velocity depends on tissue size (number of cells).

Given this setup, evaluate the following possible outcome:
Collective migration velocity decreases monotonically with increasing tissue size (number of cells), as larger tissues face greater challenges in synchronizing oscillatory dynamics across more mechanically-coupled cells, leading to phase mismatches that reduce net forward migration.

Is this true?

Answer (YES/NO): YES